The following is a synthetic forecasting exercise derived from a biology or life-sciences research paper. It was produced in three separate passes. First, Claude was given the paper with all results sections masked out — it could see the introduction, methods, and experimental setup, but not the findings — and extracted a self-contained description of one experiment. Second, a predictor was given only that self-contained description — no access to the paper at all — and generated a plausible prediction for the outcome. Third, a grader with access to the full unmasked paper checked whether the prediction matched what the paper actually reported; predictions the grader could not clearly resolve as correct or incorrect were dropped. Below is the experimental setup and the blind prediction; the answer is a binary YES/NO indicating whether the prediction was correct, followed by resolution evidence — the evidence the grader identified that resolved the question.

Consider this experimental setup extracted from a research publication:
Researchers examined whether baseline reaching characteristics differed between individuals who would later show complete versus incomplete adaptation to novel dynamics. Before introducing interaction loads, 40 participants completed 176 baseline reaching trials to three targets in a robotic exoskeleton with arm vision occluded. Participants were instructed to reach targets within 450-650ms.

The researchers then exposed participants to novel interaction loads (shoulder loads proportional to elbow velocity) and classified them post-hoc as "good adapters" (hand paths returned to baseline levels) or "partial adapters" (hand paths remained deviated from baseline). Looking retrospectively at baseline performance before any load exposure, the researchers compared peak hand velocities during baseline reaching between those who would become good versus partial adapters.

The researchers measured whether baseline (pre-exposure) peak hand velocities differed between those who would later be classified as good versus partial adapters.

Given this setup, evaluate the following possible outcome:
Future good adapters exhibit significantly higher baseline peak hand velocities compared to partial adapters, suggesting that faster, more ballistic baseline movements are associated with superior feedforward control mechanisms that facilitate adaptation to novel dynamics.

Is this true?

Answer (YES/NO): NO